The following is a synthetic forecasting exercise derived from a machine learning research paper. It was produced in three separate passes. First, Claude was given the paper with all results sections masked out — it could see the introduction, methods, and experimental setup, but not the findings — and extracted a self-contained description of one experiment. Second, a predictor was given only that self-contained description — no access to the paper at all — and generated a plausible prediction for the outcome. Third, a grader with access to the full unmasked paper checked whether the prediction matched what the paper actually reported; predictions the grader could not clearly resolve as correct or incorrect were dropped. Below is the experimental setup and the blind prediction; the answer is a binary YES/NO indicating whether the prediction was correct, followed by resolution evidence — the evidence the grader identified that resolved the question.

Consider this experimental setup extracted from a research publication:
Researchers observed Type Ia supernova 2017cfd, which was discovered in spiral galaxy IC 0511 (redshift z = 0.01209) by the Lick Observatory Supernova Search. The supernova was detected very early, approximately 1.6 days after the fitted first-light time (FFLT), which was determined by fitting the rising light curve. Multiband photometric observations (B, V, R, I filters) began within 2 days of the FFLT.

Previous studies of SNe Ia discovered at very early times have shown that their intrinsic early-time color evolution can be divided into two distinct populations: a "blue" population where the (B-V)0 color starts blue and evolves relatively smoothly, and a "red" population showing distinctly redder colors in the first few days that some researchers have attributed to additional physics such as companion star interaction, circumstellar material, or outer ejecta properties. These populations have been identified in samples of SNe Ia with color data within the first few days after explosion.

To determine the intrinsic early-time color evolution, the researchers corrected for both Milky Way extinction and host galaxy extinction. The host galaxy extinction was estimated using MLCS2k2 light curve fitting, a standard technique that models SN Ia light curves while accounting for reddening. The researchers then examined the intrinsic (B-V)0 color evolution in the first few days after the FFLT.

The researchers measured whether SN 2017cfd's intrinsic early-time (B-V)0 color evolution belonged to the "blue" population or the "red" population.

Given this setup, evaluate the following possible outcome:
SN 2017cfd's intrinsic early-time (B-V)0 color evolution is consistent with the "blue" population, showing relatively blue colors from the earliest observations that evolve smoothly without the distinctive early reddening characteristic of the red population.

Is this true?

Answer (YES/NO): YES